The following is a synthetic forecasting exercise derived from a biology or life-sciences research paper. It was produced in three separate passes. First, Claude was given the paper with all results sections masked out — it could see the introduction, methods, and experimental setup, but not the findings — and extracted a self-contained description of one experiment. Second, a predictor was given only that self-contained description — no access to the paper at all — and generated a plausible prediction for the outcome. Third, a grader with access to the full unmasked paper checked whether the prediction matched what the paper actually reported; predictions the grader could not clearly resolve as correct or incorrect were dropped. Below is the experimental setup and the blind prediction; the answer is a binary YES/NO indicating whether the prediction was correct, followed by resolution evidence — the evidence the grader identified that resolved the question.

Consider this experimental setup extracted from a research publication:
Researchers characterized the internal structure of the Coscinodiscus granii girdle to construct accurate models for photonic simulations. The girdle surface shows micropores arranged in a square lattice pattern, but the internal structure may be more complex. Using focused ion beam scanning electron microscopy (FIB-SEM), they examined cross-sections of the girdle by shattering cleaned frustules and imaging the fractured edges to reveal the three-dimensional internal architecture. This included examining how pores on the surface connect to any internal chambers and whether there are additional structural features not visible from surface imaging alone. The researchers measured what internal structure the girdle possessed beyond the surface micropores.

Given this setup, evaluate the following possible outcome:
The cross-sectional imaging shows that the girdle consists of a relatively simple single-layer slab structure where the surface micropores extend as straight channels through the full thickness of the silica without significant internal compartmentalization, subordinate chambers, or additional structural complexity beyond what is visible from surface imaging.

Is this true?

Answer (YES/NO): NO